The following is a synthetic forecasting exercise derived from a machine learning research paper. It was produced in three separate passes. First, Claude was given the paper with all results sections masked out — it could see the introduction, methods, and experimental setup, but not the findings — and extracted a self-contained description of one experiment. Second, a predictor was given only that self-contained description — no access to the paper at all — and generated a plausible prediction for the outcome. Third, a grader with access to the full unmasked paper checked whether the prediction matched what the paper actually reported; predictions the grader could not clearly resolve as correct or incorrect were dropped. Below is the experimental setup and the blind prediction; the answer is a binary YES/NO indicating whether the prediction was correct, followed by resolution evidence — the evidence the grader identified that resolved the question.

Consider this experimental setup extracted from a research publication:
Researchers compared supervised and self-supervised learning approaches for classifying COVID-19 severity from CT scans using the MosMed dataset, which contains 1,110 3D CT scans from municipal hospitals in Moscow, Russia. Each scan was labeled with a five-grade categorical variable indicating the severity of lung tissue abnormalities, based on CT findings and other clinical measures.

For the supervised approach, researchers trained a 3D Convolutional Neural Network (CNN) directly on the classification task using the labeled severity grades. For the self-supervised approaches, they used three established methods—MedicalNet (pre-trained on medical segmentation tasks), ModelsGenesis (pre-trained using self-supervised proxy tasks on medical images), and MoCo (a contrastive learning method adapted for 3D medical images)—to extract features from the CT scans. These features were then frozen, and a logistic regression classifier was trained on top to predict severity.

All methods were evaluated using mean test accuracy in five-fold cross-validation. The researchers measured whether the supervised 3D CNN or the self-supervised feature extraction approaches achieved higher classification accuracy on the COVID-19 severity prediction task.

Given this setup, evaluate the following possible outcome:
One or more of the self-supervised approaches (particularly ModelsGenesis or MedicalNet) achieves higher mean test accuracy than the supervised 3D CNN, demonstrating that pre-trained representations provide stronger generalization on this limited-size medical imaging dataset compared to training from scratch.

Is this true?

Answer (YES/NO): YES